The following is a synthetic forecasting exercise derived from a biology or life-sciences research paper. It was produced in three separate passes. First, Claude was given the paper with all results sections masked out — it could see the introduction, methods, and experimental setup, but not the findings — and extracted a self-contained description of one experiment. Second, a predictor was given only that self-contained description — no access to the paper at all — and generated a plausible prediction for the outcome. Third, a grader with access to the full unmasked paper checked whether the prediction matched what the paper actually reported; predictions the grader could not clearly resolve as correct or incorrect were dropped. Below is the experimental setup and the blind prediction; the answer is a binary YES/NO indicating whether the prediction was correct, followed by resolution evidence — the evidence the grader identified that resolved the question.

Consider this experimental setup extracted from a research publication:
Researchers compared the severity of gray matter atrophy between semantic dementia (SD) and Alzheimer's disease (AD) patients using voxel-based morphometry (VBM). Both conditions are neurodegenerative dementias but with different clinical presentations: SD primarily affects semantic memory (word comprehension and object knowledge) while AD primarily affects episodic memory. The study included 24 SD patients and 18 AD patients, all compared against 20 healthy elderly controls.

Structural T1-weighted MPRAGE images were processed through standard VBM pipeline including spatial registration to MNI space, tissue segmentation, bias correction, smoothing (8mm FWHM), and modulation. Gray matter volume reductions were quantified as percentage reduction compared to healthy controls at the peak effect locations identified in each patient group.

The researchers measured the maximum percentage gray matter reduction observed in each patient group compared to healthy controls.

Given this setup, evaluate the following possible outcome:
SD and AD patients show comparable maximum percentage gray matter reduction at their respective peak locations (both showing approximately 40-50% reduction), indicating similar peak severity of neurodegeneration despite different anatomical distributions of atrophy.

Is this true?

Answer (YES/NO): NO